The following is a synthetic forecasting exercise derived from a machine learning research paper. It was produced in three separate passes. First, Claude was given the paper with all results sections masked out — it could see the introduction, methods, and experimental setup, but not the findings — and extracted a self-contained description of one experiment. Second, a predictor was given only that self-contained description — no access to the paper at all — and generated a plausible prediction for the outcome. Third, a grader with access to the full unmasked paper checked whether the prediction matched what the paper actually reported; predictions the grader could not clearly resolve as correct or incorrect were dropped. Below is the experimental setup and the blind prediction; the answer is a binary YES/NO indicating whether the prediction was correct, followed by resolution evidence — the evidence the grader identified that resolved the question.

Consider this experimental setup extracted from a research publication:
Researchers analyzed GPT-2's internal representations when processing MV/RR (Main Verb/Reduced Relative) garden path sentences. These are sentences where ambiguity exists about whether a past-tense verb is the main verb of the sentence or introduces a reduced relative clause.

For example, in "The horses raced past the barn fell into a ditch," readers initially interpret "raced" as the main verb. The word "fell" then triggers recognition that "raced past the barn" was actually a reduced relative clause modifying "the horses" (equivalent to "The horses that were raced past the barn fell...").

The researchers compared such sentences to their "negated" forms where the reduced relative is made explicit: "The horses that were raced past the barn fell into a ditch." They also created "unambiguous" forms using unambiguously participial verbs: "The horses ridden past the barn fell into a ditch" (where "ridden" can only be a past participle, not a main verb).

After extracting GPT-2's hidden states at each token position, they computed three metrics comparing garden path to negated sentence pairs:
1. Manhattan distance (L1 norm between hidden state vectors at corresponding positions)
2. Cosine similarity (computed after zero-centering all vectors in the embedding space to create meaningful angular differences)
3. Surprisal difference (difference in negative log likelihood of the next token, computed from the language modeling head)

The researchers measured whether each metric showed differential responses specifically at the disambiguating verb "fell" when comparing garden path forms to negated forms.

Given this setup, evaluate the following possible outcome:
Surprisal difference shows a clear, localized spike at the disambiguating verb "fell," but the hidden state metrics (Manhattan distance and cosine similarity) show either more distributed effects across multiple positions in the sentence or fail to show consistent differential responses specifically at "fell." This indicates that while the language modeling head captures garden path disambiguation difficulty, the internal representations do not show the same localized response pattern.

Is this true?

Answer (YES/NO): NO